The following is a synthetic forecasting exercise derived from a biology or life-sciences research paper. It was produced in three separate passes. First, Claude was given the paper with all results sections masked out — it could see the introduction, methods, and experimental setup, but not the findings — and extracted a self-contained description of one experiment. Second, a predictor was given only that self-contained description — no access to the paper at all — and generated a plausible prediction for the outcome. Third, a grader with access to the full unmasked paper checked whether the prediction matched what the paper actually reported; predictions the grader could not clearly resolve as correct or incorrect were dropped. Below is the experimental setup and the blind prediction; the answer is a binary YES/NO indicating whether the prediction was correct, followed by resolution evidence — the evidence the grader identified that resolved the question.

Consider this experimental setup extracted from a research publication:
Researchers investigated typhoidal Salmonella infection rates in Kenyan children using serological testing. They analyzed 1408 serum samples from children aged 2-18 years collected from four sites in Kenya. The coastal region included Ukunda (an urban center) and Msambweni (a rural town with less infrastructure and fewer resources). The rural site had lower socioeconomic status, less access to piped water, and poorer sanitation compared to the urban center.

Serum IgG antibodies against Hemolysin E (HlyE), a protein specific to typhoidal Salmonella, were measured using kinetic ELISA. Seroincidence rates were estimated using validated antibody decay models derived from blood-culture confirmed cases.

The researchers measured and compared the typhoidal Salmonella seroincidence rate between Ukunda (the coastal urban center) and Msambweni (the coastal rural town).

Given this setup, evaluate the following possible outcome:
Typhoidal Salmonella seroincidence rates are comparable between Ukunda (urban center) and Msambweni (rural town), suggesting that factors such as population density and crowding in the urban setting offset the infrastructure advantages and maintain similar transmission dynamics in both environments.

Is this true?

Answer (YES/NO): NO